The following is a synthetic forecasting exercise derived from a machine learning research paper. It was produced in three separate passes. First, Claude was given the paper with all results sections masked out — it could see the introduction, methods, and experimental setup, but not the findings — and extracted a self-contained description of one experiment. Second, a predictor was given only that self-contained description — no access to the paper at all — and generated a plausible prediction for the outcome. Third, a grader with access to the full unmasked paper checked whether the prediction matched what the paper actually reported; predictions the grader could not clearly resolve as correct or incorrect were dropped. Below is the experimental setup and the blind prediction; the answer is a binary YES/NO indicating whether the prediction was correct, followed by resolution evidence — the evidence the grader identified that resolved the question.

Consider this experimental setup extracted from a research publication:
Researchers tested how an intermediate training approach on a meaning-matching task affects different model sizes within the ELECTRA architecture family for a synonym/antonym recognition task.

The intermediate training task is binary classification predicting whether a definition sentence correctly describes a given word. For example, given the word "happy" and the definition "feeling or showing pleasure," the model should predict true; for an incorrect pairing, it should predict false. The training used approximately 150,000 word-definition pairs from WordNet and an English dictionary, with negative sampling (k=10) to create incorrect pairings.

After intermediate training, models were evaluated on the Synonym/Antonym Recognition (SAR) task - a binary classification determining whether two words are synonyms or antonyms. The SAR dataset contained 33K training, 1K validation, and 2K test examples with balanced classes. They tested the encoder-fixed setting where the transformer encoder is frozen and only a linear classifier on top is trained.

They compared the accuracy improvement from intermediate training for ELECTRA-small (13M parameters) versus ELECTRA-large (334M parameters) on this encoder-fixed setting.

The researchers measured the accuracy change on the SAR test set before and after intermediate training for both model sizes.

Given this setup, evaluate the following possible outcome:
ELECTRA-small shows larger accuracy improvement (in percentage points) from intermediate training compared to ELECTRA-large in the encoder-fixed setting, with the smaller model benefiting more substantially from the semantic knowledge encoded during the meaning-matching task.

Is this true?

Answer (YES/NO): NO